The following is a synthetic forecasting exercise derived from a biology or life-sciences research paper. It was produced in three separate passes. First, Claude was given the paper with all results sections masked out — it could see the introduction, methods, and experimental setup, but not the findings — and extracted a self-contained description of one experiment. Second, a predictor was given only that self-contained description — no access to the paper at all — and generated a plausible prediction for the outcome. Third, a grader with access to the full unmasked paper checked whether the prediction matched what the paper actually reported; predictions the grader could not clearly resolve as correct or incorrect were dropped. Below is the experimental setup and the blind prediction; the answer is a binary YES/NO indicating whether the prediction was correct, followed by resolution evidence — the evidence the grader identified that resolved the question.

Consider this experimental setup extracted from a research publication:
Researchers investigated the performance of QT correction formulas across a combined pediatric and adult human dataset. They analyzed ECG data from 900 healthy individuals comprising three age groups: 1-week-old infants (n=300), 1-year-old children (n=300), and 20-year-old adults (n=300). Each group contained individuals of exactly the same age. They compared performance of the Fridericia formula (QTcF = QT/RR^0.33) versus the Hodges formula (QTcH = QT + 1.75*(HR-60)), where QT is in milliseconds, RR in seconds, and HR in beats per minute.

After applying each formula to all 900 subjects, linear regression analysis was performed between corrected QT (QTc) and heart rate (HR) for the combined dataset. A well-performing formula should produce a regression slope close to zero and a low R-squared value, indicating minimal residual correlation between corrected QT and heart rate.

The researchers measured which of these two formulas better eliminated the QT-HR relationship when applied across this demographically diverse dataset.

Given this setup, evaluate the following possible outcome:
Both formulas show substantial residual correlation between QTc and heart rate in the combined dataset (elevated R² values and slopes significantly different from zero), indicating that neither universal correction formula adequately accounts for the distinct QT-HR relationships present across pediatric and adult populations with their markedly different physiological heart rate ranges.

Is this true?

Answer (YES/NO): YES